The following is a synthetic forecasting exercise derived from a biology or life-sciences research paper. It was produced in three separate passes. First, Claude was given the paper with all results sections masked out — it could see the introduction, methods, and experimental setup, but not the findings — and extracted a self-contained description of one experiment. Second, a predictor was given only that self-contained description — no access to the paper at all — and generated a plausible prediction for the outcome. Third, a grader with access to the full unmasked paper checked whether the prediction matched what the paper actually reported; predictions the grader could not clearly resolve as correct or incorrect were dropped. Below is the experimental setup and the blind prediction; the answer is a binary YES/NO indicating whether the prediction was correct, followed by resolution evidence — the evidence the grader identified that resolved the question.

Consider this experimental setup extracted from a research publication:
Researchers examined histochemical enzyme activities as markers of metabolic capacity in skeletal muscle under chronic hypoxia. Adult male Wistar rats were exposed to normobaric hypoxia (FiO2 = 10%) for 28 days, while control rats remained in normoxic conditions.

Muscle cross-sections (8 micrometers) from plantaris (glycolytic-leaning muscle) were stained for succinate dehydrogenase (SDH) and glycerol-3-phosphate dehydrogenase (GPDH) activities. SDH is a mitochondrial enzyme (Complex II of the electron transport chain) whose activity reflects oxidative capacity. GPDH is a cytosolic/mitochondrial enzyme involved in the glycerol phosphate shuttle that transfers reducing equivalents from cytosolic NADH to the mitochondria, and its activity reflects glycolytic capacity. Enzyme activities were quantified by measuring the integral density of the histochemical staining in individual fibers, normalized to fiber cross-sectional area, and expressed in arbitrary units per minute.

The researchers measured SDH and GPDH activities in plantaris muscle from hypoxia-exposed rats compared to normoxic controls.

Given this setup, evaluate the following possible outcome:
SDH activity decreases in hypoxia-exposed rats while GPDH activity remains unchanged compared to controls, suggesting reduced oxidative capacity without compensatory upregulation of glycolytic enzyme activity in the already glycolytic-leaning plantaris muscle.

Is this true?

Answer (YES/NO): NO